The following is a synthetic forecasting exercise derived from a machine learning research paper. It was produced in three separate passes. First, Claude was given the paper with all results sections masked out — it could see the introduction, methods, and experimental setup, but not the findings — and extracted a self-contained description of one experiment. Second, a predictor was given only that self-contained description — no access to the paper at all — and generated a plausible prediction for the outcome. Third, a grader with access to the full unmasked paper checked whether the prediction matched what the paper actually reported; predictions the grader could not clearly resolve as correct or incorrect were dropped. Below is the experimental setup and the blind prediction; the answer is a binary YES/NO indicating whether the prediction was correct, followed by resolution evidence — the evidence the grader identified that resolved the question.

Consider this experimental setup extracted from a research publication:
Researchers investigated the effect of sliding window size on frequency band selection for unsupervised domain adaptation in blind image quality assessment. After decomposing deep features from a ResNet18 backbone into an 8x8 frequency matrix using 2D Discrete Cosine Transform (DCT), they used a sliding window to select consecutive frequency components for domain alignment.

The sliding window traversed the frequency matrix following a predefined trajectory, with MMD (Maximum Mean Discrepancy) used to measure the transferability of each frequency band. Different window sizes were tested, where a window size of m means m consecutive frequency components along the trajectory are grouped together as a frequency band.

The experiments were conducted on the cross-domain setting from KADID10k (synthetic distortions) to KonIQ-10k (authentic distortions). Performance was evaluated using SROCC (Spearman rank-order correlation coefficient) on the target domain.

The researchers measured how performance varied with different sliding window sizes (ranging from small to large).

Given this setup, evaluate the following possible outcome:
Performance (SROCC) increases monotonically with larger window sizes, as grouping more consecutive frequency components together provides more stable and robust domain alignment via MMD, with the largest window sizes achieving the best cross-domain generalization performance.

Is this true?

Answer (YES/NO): NO